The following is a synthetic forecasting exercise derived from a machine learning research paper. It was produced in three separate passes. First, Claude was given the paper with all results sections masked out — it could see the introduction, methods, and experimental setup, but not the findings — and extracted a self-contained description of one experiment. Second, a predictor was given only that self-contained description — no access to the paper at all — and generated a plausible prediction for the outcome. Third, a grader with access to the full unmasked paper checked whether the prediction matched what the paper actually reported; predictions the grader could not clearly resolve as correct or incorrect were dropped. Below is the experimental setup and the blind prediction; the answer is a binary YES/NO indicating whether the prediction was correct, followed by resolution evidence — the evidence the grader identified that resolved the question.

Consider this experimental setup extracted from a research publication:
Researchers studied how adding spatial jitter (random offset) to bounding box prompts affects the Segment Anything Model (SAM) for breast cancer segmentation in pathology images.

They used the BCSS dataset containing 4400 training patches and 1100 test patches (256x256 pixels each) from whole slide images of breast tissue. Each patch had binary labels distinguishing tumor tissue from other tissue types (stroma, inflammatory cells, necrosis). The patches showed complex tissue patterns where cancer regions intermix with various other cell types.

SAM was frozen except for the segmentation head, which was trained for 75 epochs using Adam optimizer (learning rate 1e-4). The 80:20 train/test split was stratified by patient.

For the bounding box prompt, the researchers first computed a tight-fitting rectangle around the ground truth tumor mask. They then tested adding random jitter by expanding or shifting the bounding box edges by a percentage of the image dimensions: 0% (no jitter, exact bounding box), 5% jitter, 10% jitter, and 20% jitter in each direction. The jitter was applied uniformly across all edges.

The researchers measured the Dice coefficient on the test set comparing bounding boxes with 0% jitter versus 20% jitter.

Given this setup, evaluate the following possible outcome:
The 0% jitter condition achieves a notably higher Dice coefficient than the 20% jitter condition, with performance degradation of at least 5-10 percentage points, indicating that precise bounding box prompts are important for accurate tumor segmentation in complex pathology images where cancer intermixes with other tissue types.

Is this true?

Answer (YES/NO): YES